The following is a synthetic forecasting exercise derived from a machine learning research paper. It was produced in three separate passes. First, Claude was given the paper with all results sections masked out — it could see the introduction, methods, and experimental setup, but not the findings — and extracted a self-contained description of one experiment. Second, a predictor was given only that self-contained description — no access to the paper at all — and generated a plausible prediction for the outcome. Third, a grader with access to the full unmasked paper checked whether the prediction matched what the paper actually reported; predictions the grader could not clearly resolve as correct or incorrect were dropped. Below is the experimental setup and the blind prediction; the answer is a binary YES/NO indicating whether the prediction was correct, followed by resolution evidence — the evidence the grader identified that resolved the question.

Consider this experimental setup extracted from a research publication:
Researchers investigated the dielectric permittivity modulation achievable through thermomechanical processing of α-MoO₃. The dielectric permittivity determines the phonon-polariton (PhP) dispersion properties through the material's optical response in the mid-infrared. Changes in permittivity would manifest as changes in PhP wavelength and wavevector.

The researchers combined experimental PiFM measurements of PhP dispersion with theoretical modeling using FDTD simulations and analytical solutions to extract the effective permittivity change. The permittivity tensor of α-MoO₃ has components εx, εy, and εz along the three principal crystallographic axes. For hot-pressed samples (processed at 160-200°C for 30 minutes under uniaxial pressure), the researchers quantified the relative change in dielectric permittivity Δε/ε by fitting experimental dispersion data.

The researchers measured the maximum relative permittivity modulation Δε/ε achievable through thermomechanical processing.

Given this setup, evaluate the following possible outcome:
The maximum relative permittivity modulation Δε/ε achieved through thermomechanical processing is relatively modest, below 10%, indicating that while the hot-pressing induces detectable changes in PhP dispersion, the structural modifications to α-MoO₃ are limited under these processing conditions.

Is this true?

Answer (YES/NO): NO